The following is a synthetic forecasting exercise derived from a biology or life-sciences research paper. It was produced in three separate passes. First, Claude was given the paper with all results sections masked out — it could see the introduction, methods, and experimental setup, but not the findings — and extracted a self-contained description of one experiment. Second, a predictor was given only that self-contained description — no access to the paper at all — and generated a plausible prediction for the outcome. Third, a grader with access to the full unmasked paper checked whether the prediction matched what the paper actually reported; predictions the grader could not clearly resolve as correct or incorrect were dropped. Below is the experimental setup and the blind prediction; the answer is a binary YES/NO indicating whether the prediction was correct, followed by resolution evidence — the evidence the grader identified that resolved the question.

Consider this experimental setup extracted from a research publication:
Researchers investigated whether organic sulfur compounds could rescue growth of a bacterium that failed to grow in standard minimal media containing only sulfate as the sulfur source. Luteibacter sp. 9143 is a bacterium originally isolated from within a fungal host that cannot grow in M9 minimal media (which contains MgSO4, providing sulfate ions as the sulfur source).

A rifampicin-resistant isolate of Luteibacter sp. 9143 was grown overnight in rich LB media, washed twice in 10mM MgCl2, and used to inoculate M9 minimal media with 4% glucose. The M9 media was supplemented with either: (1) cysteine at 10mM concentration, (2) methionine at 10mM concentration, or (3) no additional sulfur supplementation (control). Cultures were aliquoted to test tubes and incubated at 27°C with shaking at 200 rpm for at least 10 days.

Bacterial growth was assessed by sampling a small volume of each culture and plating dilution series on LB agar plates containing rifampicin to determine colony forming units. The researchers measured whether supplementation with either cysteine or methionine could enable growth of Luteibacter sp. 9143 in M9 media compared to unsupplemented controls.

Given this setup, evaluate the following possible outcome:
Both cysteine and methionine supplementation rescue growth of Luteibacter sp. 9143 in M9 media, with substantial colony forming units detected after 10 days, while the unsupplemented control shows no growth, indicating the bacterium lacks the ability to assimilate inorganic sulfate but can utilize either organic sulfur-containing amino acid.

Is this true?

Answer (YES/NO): YES